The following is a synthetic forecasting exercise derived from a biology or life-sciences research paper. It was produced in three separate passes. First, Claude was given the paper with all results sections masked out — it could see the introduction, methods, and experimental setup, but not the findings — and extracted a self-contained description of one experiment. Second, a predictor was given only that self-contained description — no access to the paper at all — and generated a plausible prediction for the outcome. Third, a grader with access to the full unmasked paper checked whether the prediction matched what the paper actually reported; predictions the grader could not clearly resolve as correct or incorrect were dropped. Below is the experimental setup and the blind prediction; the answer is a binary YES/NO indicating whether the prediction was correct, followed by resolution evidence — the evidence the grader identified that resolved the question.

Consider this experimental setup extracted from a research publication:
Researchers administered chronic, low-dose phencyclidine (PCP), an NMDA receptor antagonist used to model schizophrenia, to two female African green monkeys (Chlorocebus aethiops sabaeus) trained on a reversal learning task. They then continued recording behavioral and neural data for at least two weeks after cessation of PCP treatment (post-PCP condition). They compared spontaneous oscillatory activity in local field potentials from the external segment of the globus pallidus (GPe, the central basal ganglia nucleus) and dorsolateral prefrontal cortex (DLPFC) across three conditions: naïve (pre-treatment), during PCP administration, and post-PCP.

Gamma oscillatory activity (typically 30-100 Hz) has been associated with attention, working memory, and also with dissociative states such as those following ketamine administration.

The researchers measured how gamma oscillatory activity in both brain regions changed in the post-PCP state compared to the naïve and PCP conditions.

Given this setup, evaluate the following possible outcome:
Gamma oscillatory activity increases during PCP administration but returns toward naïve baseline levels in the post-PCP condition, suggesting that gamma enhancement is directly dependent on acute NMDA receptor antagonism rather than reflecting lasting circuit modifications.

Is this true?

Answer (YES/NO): NO